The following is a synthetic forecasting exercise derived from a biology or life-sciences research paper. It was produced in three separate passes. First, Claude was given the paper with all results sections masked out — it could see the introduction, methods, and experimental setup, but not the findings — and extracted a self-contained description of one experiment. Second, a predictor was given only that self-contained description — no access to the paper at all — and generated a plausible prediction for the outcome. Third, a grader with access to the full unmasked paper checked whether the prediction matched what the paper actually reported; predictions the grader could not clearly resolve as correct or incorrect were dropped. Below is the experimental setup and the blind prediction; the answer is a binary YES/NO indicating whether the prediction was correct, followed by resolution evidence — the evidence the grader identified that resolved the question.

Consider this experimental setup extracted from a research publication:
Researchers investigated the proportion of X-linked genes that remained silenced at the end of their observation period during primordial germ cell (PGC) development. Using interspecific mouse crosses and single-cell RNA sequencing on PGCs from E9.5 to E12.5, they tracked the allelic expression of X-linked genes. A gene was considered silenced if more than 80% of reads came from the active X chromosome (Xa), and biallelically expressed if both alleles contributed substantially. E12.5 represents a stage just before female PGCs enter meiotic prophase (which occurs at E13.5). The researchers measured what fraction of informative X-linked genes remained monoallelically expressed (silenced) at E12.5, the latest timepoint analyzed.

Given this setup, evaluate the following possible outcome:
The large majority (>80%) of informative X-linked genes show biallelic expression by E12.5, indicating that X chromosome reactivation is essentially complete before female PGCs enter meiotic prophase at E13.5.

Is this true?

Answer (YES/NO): NO